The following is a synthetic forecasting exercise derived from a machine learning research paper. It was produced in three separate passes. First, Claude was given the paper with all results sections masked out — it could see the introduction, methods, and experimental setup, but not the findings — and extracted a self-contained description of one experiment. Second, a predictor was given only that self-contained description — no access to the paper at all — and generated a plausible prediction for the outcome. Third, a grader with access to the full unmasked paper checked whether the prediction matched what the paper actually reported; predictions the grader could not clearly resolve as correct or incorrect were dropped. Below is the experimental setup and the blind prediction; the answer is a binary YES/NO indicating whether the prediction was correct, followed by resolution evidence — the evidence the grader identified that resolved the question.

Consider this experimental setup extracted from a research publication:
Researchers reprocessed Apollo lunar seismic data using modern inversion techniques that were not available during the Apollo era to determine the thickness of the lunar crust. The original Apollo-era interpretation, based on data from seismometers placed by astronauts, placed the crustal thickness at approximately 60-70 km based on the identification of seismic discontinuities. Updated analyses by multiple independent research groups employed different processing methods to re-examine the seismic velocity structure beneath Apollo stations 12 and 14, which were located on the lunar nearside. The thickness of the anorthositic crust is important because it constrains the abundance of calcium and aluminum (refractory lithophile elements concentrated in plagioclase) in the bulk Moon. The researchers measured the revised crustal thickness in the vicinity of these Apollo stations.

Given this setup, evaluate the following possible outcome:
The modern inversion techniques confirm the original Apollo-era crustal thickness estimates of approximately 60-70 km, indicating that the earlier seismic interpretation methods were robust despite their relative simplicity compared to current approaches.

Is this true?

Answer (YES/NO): NO